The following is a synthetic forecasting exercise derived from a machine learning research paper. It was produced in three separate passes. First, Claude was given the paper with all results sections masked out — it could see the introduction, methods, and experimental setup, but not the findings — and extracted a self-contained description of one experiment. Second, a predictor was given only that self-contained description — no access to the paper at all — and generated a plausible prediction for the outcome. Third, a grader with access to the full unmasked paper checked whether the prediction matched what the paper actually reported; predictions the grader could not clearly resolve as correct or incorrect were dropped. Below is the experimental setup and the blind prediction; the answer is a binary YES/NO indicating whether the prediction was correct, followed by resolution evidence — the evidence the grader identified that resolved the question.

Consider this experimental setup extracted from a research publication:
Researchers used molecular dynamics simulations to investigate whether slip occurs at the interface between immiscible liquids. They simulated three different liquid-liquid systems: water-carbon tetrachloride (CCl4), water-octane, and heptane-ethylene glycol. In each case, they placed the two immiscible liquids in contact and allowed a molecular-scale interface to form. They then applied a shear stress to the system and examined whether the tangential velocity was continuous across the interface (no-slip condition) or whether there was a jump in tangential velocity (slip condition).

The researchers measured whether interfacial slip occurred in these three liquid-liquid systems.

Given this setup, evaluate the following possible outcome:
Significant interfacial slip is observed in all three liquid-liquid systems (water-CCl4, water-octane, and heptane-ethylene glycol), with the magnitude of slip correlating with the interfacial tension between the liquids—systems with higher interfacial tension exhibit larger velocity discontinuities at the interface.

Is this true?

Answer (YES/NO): NO